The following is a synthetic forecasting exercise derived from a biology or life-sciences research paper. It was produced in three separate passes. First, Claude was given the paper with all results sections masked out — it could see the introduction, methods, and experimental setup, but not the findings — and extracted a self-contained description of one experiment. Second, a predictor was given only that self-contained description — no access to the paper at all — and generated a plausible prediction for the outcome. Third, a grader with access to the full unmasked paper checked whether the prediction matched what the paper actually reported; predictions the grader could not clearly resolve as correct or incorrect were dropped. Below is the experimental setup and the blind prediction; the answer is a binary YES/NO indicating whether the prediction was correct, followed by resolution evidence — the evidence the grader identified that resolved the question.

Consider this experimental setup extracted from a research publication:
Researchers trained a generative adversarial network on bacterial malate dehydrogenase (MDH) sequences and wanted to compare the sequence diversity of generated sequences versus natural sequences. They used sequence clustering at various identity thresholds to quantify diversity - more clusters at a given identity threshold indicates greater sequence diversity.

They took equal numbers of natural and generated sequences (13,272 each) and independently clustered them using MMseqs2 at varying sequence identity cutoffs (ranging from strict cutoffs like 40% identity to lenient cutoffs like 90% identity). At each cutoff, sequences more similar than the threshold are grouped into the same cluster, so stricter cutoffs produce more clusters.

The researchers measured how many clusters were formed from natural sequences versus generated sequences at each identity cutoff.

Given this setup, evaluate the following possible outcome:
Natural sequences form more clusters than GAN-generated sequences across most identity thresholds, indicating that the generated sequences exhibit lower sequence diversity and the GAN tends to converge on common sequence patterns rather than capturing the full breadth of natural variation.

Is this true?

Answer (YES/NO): NO